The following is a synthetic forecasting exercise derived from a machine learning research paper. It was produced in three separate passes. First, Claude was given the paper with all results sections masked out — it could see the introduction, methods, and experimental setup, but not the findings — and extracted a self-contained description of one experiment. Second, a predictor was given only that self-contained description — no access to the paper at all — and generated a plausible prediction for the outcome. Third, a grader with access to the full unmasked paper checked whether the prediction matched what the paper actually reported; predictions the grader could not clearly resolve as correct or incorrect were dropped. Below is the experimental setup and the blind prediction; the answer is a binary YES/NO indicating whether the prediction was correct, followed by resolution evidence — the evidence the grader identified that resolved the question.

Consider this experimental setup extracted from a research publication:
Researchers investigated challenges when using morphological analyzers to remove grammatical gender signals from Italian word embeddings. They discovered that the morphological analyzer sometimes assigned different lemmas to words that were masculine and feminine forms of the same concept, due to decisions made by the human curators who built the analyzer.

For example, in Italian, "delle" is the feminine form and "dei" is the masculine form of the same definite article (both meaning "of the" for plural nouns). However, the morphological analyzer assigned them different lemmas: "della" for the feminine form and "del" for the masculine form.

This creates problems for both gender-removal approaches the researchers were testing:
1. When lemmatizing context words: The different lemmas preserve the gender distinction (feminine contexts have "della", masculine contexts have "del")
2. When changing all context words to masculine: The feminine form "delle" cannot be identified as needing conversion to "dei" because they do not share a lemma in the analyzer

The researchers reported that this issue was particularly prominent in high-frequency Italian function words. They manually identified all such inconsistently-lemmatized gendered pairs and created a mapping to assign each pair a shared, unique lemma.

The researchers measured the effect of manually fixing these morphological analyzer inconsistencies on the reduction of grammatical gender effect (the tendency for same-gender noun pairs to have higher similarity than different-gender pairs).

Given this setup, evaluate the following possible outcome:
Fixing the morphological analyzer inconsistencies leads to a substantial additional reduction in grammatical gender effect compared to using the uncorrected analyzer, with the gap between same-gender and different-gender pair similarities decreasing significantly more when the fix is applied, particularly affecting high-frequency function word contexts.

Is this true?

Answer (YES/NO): YES